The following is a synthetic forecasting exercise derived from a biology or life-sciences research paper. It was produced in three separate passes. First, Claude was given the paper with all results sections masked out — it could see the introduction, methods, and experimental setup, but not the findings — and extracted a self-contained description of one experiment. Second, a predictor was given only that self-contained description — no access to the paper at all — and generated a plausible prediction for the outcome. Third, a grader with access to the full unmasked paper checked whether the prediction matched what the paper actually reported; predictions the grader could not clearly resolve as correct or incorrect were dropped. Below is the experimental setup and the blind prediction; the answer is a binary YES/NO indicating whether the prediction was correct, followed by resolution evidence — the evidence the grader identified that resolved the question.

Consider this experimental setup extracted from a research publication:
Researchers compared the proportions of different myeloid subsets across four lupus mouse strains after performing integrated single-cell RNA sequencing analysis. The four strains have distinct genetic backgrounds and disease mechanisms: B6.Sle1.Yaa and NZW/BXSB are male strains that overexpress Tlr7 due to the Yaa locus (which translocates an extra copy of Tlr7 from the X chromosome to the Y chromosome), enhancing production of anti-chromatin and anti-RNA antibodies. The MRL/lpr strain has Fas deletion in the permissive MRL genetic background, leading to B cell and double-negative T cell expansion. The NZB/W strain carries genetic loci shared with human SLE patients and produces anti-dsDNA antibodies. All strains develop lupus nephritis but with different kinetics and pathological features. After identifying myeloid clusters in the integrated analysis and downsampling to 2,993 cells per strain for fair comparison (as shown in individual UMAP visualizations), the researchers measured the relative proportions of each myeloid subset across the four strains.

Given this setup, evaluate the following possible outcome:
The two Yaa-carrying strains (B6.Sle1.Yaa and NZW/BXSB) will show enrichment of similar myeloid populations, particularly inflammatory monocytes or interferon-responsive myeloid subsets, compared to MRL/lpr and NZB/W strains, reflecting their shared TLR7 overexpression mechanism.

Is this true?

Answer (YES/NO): NO